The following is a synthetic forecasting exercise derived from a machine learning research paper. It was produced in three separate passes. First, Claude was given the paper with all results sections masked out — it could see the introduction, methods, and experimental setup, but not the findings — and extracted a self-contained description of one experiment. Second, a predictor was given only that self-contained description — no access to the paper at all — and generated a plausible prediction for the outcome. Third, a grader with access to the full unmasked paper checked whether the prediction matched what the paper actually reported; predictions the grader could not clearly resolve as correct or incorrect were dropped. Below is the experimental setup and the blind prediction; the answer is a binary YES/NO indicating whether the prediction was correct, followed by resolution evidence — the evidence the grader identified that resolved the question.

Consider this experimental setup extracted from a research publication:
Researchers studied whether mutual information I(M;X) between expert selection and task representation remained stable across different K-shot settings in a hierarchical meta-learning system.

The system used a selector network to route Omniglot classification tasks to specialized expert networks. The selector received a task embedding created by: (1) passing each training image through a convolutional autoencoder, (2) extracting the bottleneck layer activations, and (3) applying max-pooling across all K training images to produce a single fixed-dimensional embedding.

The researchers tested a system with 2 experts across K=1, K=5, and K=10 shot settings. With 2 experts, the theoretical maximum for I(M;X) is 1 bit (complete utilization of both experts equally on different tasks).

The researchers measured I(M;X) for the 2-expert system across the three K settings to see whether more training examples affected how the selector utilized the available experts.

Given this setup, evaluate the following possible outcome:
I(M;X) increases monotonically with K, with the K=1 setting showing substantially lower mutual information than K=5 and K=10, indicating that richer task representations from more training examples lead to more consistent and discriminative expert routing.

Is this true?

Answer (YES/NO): NO